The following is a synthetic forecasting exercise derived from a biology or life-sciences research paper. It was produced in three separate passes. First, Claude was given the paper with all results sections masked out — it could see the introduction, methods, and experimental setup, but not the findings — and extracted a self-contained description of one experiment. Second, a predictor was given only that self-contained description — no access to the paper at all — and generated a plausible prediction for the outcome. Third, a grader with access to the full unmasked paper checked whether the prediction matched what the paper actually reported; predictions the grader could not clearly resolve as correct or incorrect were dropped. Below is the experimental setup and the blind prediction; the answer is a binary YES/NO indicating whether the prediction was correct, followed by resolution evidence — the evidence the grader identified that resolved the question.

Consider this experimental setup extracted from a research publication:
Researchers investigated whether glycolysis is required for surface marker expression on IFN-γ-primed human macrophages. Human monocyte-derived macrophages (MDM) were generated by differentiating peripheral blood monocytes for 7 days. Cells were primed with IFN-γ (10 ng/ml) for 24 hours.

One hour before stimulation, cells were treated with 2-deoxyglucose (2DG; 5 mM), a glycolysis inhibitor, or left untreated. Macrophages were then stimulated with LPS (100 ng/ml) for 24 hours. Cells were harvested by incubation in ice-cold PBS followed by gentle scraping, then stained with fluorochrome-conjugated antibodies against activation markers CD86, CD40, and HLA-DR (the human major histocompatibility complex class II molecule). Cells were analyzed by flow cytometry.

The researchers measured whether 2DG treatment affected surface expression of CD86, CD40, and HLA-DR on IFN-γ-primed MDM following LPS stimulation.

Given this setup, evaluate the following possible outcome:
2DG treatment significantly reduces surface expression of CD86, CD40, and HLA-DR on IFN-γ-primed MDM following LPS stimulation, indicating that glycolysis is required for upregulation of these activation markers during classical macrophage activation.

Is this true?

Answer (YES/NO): NO